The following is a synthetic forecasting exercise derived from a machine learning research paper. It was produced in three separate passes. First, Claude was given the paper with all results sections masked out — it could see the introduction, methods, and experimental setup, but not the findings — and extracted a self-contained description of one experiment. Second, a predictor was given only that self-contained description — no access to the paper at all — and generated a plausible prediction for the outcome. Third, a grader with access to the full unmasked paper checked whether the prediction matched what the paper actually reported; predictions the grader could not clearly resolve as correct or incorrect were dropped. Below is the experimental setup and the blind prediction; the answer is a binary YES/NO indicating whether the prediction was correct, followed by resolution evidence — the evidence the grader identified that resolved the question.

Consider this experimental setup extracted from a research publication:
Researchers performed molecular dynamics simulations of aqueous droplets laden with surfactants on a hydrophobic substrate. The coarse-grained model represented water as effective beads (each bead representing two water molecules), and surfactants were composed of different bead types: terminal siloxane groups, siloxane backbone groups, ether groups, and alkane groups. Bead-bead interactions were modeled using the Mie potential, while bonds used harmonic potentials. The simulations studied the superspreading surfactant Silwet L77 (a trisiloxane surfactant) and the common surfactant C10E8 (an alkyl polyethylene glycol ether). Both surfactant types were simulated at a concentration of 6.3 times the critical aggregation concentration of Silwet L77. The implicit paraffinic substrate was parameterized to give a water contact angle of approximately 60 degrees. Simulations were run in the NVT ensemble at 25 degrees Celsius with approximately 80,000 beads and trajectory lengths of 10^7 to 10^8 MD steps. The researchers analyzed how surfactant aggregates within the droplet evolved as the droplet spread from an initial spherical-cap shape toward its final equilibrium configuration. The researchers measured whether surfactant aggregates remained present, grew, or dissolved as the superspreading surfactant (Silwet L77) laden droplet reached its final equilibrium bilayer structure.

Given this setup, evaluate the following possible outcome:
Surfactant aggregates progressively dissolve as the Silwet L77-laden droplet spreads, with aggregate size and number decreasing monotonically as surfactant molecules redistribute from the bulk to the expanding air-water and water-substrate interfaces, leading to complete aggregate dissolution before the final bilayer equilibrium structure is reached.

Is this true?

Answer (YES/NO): NO